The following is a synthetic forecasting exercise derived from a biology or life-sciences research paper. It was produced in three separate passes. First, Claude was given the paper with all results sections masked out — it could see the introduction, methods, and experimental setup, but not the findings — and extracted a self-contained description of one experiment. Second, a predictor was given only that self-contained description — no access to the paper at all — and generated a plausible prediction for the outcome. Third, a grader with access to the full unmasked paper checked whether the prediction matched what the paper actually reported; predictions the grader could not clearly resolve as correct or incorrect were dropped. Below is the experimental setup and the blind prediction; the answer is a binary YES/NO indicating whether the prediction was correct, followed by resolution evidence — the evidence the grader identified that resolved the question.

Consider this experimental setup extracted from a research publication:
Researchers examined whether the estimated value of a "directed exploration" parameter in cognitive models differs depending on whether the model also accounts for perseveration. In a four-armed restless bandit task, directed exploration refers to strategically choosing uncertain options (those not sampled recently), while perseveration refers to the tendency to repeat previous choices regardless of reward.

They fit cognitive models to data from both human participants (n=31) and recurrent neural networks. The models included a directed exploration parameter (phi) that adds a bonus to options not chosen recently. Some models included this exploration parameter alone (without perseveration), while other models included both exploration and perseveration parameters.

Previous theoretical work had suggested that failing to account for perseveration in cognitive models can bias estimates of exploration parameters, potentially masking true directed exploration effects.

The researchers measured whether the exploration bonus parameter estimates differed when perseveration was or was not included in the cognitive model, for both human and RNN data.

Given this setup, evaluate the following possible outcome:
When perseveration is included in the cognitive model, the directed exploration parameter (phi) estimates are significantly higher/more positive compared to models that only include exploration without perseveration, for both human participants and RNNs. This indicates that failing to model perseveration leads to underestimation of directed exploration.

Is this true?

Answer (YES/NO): NO